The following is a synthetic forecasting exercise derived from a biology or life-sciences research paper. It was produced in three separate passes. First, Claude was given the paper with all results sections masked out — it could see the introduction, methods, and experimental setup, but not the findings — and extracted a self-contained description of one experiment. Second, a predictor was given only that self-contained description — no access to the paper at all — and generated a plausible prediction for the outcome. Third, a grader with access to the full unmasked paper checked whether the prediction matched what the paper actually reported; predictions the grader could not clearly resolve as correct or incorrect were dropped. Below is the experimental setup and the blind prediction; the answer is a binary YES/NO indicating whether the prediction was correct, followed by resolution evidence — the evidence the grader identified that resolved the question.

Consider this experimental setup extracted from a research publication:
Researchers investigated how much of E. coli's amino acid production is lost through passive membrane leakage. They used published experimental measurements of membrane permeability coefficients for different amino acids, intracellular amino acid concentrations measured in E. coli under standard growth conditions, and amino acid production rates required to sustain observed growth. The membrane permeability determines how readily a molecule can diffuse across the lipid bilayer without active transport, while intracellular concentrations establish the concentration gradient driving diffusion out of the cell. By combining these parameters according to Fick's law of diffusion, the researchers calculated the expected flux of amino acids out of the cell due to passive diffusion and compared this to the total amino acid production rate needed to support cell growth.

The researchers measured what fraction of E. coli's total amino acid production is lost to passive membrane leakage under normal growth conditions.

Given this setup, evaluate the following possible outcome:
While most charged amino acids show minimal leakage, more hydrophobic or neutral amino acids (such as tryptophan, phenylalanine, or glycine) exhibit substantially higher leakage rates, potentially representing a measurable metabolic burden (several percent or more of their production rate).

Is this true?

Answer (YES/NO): NO